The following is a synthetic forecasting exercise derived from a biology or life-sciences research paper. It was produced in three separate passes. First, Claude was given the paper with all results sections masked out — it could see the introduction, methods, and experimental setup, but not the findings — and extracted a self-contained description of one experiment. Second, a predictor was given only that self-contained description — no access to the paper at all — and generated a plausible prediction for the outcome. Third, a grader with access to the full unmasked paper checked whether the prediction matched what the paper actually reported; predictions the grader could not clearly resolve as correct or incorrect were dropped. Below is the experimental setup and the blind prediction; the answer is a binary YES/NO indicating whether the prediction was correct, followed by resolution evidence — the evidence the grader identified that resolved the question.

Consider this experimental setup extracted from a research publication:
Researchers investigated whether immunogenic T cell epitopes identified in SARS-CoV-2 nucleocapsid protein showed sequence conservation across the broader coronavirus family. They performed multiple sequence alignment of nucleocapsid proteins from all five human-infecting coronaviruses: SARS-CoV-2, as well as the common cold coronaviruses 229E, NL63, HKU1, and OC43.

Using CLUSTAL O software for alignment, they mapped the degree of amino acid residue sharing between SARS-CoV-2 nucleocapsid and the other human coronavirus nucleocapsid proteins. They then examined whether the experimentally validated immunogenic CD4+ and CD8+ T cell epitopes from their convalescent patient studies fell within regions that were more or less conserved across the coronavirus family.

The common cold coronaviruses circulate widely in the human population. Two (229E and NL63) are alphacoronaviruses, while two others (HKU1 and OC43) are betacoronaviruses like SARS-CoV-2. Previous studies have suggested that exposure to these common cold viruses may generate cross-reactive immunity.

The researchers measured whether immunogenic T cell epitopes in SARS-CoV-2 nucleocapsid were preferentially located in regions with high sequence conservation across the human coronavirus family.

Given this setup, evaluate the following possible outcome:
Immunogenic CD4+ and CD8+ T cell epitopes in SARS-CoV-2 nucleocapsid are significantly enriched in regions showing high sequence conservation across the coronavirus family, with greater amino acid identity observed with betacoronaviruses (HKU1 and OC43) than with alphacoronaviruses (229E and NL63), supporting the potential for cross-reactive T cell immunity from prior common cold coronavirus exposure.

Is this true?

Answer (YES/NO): NO